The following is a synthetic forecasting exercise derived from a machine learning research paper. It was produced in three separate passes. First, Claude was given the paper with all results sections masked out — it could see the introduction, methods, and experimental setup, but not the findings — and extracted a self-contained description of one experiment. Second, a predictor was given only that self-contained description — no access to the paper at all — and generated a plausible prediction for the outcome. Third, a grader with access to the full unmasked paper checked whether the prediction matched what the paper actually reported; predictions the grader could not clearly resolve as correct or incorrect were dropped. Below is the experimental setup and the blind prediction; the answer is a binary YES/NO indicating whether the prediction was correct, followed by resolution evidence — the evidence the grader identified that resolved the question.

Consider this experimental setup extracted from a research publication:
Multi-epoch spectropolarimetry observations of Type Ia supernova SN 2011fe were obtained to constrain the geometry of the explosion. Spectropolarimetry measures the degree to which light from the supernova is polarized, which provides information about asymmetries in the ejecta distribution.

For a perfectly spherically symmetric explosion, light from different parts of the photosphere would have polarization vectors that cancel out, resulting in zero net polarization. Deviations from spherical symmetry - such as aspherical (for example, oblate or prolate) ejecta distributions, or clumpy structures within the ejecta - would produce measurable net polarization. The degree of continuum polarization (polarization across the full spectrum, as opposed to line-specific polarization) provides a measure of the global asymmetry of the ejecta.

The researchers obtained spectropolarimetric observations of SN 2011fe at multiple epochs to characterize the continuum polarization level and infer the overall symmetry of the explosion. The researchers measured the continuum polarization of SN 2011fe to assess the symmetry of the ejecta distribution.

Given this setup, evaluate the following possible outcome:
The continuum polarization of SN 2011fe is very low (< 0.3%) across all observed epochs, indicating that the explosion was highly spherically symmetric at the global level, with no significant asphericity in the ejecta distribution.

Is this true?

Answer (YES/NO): NO